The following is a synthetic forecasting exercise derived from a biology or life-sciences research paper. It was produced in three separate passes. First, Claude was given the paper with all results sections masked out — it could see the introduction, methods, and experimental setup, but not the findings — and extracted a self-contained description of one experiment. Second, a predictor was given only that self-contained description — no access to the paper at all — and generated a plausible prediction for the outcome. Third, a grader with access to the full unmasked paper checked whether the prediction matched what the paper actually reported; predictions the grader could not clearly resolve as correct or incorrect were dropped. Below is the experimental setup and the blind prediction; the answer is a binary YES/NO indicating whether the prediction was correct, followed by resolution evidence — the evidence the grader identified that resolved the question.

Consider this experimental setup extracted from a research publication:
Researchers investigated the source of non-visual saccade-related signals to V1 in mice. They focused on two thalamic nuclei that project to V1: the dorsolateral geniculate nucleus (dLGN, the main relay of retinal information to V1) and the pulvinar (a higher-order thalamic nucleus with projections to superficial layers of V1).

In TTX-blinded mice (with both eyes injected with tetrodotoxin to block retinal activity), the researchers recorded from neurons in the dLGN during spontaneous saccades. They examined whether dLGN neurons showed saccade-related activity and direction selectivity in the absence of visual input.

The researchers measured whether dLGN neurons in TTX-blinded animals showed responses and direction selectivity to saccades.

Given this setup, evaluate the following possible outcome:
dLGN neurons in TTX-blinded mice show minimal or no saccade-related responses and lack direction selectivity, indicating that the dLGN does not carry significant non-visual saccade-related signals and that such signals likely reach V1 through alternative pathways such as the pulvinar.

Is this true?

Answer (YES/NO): NO